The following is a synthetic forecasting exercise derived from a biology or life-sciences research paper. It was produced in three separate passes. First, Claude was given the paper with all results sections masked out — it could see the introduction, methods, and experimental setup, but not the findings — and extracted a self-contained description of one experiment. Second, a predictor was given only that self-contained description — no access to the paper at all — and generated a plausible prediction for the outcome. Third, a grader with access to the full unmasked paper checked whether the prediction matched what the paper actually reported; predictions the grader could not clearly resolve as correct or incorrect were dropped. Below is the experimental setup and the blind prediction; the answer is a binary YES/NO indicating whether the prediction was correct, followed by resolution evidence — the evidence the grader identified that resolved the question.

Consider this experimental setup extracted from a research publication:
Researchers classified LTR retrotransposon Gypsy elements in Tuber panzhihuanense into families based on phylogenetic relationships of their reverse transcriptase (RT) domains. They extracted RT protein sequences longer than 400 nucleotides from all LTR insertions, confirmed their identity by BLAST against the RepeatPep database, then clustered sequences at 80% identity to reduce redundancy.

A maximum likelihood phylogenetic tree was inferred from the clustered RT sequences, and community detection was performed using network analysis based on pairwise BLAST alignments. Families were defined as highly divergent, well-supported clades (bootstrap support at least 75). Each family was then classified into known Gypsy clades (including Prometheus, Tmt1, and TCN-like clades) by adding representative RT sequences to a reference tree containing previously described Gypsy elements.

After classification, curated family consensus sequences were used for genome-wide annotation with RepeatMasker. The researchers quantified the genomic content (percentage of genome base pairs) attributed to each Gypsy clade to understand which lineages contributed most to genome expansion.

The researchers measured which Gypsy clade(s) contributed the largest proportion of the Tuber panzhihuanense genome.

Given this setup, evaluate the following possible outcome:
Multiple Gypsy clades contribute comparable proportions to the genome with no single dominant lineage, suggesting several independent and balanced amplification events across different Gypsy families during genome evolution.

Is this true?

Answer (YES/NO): NO